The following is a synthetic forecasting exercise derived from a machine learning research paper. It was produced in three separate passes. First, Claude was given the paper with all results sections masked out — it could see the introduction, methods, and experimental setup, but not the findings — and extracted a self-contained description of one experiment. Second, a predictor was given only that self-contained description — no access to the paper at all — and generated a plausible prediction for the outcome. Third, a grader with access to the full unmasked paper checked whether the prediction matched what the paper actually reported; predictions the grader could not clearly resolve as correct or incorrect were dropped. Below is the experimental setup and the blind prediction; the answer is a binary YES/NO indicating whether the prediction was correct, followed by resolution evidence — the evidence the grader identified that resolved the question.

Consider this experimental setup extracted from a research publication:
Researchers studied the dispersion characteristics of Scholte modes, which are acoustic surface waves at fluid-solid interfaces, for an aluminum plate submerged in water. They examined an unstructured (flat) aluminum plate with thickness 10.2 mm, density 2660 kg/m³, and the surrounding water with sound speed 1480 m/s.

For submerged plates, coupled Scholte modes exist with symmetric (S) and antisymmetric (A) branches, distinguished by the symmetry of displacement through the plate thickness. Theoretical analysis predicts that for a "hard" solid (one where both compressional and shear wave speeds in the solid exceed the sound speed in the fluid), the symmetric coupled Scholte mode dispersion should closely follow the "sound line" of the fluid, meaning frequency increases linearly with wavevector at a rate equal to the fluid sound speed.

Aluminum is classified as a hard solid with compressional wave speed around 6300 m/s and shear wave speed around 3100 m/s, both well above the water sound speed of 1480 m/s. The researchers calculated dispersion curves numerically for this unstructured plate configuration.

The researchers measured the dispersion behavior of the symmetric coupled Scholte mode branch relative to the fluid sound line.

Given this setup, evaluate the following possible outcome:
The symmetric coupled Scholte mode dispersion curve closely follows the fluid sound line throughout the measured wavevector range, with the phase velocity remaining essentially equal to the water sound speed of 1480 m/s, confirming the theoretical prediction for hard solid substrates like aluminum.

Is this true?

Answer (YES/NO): YES